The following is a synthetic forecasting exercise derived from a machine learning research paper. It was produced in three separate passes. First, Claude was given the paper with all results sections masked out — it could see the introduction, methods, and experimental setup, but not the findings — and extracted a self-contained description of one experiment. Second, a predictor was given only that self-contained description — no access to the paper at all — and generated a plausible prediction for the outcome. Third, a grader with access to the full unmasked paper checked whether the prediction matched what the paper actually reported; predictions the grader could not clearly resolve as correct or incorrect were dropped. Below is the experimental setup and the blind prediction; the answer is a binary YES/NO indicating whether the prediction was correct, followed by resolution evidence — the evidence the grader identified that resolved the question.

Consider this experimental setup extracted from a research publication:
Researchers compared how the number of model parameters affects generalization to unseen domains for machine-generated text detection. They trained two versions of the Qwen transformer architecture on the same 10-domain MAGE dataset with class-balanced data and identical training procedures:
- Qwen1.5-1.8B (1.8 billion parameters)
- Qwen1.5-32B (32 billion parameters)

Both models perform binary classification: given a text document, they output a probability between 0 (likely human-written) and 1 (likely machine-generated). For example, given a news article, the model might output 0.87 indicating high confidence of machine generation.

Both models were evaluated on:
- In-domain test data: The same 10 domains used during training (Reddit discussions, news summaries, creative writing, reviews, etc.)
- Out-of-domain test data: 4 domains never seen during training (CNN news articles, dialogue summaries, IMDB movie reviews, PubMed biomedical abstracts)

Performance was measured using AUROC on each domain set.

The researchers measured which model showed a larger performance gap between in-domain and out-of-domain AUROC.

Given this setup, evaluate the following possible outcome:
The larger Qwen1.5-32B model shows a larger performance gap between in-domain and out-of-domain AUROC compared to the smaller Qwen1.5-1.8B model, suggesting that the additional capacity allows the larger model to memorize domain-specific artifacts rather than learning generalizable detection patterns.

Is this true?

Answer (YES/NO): NO